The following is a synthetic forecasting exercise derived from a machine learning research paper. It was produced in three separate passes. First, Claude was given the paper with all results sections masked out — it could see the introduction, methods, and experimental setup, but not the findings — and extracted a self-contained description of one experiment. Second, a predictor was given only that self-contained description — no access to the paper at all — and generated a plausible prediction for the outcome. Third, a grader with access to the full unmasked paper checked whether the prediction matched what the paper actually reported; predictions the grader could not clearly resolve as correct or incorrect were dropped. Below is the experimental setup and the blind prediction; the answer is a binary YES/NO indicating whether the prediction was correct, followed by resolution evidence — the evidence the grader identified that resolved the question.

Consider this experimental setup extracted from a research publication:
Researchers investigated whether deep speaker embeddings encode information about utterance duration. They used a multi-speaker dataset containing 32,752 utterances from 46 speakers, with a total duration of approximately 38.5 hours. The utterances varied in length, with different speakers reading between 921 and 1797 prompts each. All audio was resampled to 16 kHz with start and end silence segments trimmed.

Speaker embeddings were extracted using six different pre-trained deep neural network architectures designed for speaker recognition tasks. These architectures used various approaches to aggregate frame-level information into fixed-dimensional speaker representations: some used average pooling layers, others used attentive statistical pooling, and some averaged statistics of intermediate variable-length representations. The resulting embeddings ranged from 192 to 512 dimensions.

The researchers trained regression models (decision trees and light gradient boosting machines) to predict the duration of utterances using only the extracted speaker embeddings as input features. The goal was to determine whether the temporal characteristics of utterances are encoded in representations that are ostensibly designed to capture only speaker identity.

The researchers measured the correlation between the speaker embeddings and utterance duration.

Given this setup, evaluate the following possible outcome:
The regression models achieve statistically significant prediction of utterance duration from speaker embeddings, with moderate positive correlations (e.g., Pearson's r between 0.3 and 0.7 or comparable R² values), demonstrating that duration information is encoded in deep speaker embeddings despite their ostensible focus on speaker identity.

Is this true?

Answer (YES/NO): NO